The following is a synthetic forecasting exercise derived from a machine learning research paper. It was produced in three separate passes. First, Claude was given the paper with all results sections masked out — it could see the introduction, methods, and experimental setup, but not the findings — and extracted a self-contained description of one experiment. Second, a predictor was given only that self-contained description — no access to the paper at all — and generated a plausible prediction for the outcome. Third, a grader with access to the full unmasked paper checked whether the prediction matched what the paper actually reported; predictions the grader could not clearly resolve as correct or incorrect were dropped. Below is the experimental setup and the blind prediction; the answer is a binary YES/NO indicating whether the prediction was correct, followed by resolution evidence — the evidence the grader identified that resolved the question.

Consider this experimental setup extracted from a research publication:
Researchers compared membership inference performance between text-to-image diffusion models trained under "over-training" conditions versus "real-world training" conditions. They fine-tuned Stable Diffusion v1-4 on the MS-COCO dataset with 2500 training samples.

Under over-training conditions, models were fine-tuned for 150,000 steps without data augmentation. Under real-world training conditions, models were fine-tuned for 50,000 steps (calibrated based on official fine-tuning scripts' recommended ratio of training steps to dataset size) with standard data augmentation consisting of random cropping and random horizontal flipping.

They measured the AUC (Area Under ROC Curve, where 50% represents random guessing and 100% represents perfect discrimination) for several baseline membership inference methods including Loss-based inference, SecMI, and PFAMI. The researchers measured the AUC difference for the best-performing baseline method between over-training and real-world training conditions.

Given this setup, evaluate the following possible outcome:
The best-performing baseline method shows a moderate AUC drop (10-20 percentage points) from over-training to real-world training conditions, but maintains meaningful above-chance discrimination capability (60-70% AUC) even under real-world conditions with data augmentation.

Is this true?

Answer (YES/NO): NO